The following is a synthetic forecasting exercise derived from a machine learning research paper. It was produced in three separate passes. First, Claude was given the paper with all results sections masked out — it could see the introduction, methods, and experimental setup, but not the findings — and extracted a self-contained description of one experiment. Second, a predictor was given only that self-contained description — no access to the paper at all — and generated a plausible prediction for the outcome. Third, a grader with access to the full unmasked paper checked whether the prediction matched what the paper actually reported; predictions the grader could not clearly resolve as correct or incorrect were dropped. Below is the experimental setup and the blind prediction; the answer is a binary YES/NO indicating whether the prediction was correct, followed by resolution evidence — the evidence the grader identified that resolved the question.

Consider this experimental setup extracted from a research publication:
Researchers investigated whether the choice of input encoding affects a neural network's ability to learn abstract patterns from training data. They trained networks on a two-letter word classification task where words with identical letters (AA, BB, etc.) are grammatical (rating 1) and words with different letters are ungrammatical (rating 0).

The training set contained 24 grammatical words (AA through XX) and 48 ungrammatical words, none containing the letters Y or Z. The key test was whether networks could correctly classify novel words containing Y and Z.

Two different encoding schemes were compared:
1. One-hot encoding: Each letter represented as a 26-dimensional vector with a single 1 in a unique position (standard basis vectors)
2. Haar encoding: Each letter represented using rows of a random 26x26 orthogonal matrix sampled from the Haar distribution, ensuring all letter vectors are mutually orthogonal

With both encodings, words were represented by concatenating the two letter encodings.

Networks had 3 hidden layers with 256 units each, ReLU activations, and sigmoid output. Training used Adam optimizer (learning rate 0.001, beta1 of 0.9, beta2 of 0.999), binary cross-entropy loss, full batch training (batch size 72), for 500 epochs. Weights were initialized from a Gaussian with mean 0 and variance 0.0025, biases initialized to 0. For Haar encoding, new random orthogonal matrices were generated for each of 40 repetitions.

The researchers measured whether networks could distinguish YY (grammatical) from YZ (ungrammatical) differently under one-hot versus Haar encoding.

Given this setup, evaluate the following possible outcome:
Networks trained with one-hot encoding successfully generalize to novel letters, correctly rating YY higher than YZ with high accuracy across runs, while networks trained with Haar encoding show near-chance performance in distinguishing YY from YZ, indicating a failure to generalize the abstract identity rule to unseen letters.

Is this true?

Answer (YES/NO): NO